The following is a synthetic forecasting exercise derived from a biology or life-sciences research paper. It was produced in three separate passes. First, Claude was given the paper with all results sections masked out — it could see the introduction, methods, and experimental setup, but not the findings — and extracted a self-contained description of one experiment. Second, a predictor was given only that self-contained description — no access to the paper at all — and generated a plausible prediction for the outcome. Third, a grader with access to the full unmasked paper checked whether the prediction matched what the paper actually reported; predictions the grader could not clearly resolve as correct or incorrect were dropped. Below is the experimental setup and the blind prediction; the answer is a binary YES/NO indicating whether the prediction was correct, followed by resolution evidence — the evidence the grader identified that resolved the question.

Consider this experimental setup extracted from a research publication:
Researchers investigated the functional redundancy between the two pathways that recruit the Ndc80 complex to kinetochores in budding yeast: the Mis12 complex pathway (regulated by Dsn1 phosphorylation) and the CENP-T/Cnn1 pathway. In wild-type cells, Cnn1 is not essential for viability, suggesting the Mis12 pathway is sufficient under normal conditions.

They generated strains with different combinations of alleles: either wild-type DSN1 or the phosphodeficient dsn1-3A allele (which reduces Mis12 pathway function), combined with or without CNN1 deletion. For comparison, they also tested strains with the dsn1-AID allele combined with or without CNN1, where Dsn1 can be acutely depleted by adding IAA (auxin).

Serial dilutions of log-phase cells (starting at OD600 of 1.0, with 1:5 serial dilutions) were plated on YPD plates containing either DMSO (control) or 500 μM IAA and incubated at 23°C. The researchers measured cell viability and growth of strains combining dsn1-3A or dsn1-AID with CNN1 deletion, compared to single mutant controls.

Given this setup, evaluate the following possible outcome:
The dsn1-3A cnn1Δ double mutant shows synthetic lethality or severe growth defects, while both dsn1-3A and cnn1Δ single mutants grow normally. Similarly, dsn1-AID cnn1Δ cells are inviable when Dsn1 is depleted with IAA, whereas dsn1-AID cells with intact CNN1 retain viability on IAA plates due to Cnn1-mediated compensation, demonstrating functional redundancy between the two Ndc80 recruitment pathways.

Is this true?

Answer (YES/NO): YES